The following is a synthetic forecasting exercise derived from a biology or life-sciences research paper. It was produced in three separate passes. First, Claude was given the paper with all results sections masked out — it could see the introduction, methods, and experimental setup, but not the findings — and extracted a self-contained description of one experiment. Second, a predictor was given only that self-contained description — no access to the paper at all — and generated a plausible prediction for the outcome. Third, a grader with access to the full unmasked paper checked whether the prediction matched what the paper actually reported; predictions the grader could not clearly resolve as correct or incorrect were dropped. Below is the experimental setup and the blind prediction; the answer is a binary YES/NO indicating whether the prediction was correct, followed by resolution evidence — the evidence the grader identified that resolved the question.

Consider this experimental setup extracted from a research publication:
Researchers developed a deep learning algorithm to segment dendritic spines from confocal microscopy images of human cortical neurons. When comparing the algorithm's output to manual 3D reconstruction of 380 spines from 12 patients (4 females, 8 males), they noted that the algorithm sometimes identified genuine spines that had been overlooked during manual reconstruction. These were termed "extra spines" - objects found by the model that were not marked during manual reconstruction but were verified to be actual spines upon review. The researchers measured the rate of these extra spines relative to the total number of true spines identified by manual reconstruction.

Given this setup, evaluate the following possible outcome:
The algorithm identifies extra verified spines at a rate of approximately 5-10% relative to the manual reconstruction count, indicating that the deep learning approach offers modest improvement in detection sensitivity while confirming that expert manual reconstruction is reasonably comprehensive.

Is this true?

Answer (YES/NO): YES